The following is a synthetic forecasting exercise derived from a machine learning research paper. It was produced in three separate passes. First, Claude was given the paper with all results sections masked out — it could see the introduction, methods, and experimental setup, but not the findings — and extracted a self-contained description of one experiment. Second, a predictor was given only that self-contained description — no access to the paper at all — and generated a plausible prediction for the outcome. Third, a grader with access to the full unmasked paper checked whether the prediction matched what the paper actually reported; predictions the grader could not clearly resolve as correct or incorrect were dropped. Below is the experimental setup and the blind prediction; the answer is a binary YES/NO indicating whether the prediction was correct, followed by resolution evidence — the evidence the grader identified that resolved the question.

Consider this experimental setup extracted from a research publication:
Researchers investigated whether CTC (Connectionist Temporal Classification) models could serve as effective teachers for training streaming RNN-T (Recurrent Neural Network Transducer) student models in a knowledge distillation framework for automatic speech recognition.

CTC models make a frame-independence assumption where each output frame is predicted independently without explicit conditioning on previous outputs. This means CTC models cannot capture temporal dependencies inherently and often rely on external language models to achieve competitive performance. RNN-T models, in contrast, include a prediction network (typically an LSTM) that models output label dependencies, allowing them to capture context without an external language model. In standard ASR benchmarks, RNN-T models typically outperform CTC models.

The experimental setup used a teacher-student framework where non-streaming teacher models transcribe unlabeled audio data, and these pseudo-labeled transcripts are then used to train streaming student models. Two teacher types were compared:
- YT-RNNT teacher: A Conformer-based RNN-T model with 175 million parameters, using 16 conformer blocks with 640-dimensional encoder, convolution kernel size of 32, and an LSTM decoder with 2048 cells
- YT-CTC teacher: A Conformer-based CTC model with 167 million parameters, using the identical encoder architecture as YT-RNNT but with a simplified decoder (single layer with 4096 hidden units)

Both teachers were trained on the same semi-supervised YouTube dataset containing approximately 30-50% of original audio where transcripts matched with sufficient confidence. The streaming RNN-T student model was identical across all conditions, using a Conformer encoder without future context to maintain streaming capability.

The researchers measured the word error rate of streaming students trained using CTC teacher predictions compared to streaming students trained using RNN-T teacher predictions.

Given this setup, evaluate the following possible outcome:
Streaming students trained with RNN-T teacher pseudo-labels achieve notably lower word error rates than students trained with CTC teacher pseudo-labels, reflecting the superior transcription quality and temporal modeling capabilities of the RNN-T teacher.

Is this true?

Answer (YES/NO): NO